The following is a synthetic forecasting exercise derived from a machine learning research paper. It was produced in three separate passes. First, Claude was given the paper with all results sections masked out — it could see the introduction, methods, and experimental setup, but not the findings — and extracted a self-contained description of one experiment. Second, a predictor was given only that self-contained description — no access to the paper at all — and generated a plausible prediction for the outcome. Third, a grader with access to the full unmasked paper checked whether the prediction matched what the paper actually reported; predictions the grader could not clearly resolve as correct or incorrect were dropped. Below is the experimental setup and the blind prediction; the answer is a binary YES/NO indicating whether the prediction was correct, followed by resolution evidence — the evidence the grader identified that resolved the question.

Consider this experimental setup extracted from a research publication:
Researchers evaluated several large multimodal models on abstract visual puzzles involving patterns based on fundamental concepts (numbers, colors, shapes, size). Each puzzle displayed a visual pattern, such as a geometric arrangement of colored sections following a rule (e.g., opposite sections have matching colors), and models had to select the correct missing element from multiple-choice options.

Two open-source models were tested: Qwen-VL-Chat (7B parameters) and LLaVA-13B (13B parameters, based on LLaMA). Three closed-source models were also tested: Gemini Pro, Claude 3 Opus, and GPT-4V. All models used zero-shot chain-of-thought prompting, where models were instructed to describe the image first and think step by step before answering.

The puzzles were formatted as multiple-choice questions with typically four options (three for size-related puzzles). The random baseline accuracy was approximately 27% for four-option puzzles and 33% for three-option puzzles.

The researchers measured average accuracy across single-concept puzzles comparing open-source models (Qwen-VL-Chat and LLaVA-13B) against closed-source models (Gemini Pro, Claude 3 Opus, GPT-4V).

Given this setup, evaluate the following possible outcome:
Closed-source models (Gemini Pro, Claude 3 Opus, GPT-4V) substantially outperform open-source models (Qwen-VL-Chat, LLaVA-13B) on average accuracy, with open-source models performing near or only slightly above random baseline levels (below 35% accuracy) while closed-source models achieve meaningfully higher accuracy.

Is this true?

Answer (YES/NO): YES